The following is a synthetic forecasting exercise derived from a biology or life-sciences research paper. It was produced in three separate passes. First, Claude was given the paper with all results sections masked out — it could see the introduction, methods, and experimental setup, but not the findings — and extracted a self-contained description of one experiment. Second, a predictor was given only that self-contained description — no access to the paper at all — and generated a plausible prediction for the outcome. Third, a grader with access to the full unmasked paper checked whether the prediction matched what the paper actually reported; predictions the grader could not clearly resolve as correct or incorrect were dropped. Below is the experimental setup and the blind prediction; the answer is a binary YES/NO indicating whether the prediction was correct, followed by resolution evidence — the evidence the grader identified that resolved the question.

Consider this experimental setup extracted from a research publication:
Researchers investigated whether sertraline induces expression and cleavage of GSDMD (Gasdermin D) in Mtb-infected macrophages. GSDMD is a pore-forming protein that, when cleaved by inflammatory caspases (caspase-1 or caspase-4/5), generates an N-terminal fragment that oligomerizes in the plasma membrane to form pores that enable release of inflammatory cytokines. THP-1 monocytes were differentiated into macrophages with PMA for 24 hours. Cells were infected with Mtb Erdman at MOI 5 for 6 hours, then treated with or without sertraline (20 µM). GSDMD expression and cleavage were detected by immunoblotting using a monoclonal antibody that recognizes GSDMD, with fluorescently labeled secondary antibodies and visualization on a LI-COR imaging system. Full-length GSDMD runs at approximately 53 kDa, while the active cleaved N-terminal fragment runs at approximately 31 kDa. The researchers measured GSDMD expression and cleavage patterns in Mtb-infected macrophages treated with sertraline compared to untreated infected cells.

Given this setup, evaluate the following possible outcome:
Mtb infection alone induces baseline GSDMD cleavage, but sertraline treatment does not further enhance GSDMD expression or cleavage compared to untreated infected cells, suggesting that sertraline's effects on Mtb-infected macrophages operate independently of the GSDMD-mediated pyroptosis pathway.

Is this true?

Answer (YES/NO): NO